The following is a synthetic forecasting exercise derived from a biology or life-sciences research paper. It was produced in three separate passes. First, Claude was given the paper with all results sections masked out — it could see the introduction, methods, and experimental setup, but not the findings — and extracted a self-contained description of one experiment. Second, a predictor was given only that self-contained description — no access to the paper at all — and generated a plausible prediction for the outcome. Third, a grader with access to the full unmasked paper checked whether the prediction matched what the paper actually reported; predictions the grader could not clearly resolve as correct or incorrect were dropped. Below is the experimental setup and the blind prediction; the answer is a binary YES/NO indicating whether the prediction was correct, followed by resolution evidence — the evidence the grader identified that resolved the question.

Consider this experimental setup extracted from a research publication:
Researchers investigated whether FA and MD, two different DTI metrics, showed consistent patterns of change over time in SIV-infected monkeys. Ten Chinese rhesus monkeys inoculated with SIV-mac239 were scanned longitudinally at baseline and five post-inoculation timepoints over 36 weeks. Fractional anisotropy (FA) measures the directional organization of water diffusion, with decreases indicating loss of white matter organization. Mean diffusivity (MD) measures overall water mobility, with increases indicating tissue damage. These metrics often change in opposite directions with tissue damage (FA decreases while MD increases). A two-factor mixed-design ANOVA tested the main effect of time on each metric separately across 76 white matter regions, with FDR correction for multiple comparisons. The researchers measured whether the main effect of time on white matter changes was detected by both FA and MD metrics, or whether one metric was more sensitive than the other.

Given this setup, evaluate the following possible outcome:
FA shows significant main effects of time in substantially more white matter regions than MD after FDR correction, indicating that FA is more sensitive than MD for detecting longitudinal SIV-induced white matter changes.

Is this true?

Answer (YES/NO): YES